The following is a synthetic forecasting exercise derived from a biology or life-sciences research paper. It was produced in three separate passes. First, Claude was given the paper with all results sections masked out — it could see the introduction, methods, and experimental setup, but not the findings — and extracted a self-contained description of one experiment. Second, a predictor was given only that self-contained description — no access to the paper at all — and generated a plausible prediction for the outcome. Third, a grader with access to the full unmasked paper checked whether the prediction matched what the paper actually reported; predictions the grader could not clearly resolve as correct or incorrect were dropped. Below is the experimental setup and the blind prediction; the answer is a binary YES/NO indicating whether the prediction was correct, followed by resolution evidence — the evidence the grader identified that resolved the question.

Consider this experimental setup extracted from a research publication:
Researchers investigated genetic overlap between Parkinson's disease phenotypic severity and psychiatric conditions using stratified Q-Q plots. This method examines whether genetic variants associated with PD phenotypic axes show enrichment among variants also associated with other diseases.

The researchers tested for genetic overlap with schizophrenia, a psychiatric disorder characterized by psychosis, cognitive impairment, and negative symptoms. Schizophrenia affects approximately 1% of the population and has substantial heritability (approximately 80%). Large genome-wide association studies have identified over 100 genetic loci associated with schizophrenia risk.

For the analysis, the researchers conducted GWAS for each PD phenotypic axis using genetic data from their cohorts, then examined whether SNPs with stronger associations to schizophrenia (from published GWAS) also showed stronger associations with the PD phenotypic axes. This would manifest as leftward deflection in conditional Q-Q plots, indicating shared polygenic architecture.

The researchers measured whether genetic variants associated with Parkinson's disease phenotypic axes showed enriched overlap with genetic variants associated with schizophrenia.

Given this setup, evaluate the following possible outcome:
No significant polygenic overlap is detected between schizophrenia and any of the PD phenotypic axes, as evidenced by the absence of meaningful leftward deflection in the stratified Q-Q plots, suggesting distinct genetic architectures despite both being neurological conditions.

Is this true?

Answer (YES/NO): NO